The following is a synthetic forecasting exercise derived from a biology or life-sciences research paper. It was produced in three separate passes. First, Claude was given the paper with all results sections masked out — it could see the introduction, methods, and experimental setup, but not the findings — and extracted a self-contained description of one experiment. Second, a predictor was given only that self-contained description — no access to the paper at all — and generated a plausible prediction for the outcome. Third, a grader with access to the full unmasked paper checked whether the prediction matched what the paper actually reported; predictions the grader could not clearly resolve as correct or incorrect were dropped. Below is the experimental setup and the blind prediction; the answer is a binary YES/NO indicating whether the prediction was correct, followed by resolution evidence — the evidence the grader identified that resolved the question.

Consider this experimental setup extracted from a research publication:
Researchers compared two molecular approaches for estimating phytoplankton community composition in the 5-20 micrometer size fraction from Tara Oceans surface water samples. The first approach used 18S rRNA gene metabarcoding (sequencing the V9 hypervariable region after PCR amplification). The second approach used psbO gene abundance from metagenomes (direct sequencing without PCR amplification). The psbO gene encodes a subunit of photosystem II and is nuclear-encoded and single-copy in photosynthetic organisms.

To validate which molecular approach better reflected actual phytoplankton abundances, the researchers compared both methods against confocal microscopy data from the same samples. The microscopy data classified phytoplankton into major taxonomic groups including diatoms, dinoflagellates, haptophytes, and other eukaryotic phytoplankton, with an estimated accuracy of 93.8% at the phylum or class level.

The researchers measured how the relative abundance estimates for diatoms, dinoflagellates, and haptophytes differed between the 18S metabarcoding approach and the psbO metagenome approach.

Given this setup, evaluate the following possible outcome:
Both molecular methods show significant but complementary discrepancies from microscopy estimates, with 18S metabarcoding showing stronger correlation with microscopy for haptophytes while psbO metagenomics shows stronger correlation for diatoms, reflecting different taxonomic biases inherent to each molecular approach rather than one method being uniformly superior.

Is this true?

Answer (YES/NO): NO